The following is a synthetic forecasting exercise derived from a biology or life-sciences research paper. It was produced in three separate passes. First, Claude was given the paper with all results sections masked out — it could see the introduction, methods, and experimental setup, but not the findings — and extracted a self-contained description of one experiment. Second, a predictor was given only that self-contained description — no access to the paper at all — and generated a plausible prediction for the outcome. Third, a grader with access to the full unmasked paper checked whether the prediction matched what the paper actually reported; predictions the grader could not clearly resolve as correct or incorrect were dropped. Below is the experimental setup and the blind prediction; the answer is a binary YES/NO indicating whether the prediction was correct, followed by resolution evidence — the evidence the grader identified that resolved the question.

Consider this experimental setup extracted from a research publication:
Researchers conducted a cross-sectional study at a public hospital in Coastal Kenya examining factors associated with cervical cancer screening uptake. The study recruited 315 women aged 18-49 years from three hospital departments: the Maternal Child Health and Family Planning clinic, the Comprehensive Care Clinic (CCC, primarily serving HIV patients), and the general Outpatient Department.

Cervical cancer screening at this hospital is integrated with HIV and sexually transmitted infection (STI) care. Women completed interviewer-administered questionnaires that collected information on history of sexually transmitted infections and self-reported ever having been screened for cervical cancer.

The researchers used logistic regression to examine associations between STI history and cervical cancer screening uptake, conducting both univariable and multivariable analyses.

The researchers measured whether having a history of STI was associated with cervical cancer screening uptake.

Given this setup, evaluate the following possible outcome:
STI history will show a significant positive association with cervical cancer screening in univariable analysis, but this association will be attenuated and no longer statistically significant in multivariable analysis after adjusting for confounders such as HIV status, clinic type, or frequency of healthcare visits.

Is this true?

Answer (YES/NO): NO